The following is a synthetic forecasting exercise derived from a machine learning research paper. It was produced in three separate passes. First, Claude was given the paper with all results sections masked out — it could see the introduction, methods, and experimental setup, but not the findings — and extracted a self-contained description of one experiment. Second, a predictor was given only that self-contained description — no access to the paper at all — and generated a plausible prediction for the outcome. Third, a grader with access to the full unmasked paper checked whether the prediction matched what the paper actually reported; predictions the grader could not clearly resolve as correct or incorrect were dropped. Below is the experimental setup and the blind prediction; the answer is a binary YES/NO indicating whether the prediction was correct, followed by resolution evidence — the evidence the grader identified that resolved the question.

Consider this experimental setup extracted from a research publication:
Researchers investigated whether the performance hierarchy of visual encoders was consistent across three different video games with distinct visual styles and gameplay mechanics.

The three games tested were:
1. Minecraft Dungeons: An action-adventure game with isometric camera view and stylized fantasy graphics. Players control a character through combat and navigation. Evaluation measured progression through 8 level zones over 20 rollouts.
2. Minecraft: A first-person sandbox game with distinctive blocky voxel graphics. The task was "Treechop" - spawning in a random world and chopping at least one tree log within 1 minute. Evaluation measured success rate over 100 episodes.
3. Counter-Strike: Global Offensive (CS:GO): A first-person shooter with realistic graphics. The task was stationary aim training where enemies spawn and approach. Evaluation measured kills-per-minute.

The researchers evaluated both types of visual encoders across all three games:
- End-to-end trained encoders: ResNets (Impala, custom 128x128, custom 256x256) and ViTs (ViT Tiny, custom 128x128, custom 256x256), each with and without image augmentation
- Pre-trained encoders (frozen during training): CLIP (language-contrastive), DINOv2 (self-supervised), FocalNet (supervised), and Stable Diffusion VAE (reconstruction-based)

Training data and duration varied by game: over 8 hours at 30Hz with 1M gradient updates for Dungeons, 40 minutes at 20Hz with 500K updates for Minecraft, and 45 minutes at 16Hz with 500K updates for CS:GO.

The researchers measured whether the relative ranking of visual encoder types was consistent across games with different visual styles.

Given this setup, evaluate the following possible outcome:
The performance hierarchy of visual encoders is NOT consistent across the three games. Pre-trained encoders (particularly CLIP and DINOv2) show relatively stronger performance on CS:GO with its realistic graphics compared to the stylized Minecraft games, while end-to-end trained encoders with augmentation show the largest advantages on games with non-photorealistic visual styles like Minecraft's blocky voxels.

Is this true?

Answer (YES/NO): NO